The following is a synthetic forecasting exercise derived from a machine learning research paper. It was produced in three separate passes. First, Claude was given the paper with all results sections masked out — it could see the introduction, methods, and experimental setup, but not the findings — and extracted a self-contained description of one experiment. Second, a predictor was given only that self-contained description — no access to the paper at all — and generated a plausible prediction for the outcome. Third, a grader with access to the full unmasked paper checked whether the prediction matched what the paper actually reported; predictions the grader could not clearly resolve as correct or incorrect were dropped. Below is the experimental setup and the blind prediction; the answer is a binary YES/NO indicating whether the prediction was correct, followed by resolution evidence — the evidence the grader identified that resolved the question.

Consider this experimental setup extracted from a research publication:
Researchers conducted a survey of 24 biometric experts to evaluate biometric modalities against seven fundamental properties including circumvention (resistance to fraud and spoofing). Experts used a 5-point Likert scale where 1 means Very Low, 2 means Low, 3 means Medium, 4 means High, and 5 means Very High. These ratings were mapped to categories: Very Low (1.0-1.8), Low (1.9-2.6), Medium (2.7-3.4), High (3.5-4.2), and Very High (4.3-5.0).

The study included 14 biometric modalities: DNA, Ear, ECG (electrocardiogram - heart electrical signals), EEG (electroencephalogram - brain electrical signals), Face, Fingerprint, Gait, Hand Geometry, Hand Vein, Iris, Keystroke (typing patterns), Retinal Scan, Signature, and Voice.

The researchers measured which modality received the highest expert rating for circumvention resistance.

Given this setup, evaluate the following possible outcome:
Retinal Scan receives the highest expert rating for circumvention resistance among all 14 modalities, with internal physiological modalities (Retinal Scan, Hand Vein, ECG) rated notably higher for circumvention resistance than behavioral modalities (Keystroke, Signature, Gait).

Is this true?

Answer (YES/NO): NO